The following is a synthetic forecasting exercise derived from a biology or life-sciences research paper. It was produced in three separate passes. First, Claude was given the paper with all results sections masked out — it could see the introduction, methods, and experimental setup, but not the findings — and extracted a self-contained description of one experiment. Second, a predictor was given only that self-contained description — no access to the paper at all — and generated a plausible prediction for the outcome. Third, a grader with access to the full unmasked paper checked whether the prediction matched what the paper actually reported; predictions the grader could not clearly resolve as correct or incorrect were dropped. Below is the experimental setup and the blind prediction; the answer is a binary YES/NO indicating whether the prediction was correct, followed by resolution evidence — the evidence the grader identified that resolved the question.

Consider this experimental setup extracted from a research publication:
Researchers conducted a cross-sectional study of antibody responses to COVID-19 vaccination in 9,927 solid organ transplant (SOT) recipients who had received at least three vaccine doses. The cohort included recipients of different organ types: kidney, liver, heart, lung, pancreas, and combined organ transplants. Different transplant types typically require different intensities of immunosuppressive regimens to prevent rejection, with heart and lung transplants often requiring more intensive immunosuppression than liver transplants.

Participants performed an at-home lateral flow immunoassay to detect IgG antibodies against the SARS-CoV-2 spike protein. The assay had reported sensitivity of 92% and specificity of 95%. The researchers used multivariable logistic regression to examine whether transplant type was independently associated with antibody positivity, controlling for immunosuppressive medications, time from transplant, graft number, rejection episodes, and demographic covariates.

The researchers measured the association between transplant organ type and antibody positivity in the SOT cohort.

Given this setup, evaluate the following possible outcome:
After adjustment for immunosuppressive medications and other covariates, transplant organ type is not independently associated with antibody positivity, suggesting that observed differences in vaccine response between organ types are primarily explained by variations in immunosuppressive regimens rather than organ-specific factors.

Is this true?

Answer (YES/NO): NO